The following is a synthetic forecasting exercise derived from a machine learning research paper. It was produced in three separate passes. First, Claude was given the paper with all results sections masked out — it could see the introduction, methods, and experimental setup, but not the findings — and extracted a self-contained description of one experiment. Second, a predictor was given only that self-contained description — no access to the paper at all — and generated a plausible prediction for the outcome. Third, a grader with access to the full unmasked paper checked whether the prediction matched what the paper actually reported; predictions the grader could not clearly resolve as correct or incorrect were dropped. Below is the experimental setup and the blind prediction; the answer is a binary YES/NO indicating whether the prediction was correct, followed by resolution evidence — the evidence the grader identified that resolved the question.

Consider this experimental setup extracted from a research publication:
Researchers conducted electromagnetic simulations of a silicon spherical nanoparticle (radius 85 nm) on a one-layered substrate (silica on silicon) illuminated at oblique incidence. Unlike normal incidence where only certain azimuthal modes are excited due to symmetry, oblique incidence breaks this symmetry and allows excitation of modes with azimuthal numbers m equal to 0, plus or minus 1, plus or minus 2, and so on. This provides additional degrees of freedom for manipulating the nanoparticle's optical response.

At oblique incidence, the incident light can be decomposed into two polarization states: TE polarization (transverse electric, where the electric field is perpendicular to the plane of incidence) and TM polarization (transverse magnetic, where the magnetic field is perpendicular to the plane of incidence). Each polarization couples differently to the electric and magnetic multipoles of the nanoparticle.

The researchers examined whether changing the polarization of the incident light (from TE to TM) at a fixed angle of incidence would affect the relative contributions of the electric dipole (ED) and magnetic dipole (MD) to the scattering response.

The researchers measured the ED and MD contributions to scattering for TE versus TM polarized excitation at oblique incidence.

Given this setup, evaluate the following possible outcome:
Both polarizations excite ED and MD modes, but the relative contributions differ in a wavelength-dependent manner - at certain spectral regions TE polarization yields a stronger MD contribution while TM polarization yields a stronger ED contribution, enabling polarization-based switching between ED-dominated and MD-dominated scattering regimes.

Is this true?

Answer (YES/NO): YES